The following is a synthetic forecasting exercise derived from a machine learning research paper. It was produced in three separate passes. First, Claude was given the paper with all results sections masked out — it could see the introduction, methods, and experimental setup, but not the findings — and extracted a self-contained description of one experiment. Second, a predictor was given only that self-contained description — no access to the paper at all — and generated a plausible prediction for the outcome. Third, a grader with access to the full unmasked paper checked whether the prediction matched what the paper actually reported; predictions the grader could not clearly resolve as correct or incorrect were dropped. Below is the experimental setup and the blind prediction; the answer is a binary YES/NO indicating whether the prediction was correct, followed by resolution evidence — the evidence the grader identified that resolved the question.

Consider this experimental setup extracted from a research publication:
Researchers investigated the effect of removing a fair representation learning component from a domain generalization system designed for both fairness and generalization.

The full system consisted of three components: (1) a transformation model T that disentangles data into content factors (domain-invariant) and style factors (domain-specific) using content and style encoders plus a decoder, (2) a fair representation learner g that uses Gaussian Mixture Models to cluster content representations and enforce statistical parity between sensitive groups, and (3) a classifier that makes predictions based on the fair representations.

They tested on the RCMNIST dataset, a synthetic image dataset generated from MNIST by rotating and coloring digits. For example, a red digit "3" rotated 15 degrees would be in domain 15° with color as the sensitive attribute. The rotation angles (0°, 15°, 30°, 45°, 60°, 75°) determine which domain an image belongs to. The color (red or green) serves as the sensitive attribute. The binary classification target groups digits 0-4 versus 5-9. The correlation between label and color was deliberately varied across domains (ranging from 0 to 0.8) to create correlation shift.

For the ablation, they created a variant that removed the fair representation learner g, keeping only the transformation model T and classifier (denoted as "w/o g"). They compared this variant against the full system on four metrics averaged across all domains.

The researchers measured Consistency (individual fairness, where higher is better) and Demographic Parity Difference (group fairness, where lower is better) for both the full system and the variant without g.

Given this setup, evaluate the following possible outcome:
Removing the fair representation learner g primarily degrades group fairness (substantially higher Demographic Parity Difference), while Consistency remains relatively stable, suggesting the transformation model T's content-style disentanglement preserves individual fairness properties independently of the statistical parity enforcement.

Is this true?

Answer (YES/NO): NO